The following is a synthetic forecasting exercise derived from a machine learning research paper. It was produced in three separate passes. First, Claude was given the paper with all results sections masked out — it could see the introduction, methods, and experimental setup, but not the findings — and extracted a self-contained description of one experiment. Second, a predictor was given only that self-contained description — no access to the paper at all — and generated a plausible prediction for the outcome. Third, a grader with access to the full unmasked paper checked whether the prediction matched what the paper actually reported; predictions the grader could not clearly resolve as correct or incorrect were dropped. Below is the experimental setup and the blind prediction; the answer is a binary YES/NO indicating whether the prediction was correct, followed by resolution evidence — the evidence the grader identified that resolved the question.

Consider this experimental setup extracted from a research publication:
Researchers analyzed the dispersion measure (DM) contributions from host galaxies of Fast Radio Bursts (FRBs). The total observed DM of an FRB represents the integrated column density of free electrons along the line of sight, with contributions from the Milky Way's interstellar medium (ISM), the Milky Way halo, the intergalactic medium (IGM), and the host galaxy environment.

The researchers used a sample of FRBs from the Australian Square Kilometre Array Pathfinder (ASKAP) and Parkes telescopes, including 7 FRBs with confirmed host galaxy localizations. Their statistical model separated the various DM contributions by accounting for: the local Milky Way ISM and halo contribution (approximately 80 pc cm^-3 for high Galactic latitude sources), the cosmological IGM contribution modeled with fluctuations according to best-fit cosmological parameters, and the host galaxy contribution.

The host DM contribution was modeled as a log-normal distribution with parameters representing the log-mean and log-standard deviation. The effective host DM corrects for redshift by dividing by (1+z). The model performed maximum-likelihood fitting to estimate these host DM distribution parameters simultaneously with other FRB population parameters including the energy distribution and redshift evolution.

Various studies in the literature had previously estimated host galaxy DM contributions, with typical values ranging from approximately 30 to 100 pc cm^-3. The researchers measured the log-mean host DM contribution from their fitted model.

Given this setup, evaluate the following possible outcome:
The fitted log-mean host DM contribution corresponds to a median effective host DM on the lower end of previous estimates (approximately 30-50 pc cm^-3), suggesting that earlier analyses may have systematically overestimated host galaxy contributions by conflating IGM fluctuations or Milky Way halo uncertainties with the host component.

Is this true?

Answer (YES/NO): NO